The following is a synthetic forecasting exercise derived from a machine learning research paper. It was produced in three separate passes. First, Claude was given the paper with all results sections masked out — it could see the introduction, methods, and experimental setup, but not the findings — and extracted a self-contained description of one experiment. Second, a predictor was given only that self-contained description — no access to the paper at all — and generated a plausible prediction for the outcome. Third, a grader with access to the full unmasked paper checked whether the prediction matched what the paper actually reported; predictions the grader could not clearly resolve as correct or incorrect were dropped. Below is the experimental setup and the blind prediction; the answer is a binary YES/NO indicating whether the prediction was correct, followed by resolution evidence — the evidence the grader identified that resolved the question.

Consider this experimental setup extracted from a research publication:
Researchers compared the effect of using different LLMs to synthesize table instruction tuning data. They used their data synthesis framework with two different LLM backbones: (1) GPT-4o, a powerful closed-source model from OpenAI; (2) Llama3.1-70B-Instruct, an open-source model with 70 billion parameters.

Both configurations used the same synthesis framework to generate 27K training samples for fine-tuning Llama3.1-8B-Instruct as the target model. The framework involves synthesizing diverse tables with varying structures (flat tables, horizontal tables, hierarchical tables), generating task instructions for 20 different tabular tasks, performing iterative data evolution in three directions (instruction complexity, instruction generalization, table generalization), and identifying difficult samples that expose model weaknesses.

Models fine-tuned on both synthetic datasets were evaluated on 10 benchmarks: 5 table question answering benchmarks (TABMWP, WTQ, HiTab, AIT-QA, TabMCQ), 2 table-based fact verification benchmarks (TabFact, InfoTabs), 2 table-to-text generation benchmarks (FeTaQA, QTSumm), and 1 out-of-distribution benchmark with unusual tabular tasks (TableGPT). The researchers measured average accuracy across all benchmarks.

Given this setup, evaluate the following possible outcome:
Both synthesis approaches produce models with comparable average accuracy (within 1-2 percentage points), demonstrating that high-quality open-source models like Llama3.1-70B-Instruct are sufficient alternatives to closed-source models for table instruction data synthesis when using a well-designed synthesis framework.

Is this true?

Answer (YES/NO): NO